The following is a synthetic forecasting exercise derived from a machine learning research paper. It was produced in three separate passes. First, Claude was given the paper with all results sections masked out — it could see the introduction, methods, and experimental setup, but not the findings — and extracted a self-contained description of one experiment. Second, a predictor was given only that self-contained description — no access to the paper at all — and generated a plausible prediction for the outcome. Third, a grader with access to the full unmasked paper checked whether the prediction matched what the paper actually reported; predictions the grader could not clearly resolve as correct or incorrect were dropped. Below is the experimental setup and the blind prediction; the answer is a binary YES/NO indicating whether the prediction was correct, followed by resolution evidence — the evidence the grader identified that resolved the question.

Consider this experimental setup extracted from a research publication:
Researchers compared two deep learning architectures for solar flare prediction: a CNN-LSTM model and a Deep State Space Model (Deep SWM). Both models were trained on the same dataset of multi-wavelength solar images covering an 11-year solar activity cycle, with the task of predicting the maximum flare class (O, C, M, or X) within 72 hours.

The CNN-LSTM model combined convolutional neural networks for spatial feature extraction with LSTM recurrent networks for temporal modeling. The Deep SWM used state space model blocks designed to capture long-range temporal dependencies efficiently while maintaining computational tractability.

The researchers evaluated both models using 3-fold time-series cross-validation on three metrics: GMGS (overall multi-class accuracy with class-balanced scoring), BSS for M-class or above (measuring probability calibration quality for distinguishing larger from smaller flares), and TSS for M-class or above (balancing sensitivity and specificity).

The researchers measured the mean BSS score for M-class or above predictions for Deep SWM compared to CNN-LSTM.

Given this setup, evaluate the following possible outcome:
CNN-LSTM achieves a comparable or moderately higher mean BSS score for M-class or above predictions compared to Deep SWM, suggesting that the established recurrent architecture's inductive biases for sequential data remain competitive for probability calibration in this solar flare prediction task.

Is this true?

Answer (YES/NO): NO